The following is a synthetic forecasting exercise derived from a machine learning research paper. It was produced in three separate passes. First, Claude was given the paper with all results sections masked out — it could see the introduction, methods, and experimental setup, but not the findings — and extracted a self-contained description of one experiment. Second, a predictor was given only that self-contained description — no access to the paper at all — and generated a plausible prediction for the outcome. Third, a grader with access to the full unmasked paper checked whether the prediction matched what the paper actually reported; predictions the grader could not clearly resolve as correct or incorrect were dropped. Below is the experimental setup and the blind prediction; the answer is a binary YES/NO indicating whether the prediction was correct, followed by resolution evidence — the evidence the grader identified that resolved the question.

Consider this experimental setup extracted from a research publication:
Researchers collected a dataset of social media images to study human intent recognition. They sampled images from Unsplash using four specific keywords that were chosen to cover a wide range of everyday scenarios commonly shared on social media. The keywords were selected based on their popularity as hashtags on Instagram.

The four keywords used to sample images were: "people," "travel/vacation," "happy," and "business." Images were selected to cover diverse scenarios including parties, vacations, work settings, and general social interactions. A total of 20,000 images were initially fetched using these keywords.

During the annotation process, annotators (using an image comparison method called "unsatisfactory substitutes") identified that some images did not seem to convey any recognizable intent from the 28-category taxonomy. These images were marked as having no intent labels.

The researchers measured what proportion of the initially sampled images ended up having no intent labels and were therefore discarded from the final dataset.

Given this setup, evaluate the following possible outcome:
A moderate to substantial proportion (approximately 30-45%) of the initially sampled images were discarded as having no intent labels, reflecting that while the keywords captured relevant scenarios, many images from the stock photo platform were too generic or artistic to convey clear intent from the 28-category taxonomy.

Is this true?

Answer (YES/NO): NO